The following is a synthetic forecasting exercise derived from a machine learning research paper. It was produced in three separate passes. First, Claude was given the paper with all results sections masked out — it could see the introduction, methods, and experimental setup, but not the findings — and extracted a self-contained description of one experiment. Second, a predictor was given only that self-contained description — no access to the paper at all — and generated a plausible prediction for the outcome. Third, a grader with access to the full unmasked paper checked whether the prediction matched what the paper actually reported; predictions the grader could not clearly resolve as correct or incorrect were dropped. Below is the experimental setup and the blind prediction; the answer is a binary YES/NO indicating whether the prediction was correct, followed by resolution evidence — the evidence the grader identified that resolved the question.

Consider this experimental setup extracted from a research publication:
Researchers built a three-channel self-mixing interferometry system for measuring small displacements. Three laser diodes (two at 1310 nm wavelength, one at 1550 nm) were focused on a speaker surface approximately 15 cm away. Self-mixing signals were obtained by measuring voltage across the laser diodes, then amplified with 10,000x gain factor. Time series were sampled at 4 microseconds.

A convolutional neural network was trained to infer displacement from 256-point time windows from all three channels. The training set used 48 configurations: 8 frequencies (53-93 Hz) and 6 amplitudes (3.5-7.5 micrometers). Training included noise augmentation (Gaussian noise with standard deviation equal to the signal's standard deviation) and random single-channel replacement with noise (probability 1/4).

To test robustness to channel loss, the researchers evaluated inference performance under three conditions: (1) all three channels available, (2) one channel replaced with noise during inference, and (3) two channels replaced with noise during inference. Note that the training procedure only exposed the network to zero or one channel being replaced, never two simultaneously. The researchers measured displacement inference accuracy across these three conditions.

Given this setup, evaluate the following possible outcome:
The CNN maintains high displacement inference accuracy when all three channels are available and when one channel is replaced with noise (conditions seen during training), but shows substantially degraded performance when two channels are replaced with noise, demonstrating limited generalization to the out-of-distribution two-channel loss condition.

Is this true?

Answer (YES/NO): NO